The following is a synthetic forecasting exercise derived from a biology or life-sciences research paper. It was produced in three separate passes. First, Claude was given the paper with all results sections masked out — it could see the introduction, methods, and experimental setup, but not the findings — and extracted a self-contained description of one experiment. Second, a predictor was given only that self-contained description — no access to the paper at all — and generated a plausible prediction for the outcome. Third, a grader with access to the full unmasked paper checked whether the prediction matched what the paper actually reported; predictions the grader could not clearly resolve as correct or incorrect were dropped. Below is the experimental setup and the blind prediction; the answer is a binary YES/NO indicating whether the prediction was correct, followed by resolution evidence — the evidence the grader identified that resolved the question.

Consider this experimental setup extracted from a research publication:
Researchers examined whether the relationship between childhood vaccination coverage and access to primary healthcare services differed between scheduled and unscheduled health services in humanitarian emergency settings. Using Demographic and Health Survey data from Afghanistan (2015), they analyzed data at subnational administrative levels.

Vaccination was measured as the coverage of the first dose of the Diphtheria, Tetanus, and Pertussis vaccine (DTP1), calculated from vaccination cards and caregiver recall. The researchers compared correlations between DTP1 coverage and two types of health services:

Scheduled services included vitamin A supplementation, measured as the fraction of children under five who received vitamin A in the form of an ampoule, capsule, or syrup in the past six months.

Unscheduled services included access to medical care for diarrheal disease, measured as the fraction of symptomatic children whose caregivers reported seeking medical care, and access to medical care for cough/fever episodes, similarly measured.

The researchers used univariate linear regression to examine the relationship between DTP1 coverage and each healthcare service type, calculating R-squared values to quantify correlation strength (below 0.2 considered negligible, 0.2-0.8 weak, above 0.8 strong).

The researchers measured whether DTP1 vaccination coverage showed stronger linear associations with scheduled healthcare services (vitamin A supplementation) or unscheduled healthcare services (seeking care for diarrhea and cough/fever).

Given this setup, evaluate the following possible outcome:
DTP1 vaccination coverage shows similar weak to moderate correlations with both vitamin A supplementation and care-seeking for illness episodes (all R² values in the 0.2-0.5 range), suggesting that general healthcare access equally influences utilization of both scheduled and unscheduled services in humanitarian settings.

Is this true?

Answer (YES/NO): NO